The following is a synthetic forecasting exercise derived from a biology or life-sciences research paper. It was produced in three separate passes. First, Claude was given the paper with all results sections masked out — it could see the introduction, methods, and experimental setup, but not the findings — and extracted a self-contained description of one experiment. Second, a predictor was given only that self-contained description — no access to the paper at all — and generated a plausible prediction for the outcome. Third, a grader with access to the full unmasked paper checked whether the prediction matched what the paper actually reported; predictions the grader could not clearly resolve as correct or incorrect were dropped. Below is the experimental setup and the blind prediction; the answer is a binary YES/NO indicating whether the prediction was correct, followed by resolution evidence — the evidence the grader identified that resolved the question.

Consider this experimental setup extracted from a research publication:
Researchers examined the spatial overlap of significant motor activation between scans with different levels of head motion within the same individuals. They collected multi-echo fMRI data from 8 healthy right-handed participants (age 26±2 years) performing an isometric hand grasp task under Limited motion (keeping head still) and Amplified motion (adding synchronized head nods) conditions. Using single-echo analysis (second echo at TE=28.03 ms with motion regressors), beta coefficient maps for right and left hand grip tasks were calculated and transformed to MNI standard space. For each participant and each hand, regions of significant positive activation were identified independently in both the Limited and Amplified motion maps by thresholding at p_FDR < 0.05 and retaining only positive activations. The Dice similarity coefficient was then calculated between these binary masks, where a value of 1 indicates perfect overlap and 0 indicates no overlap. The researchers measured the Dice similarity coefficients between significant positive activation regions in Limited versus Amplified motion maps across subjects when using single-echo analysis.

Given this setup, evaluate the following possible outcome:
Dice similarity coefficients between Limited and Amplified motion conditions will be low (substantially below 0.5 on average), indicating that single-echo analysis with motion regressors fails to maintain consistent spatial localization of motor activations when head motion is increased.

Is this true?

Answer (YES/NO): YES